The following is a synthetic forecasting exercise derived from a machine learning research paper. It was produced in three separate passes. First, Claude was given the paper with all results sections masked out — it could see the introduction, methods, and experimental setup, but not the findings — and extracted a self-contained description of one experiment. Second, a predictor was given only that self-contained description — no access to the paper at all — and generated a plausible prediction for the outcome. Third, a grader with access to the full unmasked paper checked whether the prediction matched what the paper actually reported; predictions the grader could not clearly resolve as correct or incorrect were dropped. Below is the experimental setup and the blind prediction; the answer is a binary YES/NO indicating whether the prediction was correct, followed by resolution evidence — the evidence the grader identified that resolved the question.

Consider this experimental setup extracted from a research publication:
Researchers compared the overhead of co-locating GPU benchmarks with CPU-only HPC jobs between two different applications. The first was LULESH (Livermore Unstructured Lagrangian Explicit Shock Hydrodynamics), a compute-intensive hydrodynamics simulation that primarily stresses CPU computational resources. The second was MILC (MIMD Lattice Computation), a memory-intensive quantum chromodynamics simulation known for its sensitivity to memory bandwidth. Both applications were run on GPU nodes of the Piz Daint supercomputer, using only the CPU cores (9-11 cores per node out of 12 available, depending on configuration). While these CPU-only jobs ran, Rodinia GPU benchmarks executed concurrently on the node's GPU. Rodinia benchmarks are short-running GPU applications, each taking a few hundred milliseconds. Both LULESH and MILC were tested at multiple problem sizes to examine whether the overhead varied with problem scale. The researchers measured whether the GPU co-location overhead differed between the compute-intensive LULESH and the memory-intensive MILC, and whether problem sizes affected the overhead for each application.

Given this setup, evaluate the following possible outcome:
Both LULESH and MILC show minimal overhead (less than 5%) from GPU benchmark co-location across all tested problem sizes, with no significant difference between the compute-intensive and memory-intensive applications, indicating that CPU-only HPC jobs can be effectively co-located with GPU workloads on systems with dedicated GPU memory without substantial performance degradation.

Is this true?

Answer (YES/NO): NO